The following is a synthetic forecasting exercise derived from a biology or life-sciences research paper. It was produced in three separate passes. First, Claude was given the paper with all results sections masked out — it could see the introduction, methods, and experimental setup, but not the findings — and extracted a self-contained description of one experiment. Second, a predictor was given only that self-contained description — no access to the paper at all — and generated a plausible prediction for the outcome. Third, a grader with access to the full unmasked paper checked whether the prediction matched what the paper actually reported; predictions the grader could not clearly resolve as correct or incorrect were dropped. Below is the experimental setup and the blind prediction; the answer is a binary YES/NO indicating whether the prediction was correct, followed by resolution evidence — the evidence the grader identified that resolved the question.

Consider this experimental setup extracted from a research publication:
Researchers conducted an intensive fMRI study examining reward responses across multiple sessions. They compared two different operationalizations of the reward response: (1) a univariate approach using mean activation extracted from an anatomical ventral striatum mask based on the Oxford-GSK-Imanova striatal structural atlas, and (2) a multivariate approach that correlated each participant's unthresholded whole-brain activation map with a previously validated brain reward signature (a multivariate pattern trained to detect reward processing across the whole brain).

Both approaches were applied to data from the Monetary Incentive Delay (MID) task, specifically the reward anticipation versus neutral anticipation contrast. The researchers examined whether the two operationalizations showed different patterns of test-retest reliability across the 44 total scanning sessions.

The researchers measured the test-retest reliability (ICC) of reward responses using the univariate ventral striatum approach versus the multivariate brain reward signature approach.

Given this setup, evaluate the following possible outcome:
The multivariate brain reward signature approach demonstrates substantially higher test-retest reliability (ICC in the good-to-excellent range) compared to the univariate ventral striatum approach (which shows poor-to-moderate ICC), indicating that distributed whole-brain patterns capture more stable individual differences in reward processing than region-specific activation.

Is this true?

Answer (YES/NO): NO